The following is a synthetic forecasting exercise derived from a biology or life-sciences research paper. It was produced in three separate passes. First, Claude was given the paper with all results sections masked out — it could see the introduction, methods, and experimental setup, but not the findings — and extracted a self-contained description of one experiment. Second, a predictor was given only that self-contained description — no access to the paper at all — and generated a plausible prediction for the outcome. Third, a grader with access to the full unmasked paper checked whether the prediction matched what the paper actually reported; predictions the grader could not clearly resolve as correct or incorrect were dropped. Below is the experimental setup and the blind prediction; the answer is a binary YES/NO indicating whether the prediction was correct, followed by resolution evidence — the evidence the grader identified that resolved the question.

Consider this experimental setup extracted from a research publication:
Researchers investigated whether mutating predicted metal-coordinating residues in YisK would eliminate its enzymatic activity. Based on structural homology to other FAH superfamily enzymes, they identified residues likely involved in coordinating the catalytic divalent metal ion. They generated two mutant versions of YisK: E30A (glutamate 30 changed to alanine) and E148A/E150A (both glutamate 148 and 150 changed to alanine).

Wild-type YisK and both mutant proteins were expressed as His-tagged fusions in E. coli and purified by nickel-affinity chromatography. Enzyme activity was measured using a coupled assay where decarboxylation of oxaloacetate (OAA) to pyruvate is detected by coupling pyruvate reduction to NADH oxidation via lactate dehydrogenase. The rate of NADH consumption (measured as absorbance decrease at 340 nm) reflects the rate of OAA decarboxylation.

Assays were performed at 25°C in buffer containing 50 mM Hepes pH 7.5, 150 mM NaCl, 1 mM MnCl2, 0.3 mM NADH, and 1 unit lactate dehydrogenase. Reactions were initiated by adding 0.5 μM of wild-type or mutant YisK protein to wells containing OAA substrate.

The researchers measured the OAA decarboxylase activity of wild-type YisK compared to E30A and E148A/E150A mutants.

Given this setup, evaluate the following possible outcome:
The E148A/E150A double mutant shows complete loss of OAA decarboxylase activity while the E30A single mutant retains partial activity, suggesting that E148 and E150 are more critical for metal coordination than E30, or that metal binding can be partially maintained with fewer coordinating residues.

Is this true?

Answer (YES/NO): NO